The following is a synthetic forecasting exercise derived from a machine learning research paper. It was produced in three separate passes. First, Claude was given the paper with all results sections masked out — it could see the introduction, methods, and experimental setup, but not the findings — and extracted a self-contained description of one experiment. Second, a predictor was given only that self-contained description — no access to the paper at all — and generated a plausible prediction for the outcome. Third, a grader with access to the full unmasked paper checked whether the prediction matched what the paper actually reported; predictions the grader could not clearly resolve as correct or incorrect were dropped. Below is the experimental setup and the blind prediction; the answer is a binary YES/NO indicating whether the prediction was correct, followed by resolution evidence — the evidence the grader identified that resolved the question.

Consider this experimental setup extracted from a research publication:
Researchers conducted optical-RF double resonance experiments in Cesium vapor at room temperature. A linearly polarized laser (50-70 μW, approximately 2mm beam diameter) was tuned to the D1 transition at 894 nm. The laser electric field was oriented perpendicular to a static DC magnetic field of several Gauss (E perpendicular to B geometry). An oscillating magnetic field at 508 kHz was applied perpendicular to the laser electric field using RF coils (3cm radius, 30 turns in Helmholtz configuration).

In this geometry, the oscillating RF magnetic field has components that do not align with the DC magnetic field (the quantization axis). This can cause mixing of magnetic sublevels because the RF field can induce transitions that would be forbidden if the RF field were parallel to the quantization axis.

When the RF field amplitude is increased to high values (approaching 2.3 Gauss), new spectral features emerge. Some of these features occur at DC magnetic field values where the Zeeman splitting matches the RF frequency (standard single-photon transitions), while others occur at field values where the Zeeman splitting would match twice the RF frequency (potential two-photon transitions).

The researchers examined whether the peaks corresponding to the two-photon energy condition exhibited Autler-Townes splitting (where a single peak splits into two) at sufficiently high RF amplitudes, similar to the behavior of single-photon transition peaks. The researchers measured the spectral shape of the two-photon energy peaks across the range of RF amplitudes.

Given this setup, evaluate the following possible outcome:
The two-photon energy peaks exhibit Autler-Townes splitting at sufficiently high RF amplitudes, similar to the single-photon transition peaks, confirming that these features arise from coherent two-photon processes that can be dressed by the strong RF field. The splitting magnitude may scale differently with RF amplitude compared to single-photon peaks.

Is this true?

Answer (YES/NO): YES